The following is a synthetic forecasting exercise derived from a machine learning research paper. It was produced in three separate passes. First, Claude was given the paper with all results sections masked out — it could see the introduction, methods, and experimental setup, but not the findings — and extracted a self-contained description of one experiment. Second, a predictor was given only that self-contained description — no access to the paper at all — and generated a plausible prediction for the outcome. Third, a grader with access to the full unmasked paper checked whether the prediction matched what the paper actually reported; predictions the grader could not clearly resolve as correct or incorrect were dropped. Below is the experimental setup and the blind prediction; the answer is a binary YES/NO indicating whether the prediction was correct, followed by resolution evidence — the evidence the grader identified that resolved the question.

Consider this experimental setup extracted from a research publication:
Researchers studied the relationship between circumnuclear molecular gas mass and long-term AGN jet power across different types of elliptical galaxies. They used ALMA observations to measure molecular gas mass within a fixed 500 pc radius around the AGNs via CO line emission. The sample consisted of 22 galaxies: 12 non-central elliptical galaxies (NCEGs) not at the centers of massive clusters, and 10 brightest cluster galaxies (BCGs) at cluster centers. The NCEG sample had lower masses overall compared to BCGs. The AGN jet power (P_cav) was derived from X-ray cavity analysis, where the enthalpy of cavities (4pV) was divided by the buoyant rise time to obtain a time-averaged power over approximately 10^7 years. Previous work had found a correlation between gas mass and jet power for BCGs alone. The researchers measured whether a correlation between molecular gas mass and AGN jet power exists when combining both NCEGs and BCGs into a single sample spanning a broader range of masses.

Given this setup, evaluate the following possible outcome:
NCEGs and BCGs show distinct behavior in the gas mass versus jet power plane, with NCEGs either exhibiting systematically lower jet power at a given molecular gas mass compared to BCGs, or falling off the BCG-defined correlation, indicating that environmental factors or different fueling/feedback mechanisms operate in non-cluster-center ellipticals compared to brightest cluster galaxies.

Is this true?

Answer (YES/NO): NO